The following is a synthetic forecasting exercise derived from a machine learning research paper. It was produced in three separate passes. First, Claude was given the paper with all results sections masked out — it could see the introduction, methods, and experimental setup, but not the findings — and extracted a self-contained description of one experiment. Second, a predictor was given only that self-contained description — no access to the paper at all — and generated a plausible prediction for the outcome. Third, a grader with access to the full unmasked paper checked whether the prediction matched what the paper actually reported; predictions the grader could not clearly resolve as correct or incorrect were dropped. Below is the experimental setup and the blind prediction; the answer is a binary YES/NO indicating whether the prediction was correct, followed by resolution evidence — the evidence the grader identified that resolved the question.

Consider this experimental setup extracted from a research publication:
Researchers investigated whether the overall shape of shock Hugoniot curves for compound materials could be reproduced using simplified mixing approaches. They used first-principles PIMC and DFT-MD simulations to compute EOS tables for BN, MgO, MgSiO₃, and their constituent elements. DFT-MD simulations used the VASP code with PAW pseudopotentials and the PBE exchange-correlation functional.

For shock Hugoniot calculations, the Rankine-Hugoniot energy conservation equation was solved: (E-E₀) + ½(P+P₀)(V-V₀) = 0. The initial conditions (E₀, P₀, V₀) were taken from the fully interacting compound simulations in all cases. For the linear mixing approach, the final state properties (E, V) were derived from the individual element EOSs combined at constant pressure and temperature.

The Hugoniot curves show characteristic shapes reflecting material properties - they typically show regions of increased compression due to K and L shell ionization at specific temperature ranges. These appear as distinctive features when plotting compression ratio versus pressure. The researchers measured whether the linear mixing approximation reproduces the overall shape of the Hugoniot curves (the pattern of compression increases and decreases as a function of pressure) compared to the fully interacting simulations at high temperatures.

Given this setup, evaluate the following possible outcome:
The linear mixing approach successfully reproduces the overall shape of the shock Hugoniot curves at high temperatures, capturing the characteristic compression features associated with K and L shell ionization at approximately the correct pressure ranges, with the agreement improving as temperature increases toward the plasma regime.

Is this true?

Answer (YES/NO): YES